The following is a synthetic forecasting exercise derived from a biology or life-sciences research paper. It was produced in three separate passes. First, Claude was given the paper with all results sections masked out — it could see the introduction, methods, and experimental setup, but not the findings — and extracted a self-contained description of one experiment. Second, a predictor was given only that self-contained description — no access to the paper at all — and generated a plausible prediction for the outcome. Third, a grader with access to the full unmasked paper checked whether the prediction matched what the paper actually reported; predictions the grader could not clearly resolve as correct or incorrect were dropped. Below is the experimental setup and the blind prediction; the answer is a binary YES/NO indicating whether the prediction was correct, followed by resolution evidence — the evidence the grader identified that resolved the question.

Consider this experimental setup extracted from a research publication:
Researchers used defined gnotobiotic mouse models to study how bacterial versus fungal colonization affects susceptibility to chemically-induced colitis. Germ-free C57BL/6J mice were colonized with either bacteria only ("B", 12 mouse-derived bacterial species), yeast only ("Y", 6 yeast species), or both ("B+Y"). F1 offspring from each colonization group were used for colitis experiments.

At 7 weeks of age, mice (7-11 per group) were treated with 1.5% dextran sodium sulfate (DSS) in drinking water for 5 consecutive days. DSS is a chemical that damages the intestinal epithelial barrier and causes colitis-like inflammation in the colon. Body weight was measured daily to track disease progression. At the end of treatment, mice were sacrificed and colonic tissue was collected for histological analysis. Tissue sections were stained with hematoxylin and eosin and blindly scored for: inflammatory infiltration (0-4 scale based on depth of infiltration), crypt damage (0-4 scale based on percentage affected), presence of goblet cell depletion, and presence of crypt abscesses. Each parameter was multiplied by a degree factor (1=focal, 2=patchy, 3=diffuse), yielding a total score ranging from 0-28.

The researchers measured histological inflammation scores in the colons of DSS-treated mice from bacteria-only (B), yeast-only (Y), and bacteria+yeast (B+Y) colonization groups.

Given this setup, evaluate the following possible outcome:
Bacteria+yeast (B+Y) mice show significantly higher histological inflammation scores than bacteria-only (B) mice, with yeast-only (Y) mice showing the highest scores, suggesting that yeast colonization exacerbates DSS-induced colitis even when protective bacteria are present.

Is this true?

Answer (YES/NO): NO